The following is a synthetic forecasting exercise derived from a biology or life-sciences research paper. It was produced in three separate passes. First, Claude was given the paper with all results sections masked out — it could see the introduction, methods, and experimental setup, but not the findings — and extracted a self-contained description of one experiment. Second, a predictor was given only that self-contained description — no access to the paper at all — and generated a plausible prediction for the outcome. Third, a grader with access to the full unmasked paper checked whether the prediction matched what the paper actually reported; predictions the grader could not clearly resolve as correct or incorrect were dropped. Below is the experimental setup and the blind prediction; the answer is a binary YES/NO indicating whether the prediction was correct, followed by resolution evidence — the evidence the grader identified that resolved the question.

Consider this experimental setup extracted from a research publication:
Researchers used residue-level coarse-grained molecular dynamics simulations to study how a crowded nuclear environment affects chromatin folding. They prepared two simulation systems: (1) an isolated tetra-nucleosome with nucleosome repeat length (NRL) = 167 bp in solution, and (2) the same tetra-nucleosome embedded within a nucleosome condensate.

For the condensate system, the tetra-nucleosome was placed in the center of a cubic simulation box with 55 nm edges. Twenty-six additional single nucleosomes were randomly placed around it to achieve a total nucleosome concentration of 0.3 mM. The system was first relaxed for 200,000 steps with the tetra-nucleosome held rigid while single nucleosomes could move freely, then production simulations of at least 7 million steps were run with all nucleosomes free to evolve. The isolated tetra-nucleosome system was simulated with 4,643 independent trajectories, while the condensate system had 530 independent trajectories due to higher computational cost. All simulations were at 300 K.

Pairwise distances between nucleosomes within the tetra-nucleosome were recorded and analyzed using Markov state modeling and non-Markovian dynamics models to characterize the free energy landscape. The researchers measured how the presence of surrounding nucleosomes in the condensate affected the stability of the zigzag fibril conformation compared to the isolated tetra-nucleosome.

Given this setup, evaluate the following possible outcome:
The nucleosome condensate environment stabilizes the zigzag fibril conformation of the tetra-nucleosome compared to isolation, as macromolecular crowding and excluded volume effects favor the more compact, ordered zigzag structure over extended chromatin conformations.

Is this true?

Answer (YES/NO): NO